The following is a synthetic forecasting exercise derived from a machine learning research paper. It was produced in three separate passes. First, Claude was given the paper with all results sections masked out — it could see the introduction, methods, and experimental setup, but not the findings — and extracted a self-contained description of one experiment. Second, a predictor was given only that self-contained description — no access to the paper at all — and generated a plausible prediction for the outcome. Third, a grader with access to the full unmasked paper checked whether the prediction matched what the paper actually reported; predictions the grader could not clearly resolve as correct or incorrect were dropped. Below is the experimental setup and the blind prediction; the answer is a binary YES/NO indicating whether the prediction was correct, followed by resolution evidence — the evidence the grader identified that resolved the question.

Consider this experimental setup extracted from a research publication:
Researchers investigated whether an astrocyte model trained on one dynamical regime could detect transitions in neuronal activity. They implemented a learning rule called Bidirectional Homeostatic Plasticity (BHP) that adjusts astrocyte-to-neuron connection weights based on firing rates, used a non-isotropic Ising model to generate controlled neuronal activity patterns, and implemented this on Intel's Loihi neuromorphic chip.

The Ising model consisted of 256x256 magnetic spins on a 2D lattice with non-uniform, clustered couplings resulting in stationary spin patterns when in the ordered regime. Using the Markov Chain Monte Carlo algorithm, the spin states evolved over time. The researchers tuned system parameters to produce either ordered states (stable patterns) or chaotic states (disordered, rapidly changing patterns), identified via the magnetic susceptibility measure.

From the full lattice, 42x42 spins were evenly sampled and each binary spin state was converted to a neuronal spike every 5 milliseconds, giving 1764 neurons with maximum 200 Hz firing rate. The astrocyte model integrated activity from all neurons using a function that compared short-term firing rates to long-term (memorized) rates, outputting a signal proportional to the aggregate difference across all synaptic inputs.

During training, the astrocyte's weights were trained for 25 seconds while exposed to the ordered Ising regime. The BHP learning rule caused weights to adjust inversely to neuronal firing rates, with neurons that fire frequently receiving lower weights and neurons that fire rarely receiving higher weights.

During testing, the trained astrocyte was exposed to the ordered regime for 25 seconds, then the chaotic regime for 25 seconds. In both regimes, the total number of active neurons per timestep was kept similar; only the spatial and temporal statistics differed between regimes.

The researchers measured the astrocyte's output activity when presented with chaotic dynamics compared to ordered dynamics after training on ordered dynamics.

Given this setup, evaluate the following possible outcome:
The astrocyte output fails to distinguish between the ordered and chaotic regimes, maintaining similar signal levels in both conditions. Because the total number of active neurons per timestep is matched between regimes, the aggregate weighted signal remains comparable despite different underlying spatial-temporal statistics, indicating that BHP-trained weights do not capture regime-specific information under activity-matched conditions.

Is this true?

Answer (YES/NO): NO